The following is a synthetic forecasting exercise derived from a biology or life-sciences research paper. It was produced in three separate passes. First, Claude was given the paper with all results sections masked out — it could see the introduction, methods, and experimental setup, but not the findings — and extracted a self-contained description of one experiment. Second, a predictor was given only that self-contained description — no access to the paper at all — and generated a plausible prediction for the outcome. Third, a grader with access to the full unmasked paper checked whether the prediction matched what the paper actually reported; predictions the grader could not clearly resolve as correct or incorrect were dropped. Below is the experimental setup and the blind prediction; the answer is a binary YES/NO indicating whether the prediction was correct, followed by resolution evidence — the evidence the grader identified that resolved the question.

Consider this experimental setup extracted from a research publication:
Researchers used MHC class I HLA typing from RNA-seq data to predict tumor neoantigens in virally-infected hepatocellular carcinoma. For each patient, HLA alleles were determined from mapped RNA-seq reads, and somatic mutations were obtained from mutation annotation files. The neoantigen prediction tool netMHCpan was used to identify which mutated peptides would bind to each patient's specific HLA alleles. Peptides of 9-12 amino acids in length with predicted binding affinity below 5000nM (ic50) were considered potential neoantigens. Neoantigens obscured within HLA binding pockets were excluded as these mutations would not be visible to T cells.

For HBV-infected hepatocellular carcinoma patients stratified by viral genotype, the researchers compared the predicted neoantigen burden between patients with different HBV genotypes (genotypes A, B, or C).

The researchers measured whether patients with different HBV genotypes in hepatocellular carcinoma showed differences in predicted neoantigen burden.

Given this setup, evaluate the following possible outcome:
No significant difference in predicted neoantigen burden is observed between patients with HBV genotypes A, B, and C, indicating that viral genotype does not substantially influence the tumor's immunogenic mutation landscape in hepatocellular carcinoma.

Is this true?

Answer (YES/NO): NO